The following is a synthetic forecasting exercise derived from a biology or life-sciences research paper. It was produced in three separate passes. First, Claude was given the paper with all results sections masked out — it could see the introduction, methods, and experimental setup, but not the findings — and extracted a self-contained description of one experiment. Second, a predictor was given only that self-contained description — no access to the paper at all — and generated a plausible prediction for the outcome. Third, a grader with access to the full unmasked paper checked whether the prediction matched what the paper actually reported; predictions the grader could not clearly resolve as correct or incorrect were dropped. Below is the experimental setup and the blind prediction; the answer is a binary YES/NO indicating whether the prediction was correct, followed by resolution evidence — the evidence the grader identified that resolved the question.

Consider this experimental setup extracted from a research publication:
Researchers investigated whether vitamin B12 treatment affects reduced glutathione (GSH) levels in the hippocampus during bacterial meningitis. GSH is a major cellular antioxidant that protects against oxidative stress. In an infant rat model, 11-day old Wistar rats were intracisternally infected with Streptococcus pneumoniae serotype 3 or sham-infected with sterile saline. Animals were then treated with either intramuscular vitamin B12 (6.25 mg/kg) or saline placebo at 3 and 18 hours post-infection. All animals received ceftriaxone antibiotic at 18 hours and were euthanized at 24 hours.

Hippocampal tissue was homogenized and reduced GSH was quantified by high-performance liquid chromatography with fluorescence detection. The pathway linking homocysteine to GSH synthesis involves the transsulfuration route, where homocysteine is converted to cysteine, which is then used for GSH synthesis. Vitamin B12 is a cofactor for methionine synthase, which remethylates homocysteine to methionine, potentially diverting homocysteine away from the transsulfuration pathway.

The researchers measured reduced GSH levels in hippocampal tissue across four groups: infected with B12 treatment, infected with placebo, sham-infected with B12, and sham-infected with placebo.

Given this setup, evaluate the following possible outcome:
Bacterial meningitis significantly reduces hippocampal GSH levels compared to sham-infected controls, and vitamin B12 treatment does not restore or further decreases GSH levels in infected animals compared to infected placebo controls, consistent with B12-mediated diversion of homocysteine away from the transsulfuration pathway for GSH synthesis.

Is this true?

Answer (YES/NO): NO